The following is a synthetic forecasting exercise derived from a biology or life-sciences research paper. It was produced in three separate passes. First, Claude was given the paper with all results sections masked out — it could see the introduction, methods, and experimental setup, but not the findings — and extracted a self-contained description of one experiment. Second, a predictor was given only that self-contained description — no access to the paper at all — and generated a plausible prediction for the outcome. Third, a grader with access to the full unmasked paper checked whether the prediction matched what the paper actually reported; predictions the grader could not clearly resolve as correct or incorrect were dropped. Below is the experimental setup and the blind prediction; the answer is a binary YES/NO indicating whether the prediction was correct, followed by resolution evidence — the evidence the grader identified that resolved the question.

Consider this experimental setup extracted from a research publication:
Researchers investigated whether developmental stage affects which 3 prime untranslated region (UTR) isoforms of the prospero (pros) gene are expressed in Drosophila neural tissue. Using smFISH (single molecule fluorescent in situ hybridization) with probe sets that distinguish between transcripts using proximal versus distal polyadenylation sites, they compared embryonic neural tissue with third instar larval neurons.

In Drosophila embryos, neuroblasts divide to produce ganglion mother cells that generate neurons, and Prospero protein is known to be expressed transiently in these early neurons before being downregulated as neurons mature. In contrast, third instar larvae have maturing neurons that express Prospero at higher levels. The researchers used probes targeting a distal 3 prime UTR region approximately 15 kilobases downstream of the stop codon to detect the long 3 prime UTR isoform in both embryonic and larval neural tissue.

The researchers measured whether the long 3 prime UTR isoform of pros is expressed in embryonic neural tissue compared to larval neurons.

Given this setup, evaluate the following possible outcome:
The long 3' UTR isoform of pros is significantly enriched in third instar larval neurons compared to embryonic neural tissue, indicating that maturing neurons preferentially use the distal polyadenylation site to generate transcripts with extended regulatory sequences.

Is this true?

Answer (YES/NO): YES